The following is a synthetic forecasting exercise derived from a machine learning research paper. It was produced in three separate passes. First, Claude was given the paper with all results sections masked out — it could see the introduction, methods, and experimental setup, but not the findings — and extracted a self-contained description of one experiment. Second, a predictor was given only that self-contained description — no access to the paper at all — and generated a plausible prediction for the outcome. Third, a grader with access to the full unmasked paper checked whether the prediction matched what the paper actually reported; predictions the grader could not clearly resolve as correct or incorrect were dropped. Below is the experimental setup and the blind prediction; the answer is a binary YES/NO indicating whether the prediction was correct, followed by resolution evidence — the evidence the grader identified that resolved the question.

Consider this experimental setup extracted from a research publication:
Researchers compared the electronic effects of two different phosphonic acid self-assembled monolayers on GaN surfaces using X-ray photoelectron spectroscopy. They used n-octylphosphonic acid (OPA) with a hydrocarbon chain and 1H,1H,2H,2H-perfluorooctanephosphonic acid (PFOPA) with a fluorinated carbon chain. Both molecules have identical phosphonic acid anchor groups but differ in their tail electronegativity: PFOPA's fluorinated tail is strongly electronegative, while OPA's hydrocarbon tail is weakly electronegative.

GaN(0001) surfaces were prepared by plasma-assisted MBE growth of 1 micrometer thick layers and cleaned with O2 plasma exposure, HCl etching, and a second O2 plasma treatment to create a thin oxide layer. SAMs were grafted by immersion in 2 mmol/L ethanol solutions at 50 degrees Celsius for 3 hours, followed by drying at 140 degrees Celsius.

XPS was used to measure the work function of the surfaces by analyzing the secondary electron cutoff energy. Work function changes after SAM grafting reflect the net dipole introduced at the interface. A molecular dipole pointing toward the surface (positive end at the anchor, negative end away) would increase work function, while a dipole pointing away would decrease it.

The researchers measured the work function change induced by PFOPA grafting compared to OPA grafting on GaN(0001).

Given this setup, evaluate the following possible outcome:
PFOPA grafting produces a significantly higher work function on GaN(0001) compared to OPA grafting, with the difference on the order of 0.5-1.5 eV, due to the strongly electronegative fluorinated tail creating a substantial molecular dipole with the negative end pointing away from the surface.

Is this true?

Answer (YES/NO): YES